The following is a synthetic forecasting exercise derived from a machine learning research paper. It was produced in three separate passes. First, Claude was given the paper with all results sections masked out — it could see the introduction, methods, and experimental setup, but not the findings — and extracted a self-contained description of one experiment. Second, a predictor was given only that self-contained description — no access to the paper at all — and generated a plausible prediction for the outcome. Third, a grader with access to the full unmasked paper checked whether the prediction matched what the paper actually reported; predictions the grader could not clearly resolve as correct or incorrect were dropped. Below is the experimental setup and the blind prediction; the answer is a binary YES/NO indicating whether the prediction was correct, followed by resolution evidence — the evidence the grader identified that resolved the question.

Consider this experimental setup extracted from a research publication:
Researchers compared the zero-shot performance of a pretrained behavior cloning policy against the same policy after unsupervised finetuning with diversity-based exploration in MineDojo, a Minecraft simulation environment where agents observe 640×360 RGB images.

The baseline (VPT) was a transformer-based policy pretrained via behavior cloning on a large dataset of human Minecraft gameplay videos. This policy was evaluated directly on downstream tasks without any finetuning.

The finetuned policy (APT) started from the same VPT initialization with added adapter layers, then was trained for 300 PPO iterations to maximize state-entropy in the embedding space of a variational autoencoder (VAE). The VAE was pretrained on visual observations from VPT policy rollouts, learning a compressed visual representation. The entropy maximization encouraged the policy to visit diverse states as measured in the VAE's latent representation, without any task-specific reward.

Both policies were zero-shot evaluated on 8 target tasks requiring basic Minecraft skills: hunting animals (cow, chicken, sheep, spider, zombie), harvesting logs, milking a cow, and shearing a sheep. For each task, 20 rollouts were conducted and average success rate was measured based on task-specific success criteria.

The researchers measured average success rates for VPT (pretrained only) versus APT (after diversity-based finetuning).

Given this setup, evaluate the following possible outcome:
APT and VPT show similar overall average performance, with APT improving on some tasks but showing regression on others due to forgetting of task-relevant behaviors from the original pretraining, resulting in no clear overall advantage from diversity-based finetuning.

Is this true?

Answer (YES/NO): NO